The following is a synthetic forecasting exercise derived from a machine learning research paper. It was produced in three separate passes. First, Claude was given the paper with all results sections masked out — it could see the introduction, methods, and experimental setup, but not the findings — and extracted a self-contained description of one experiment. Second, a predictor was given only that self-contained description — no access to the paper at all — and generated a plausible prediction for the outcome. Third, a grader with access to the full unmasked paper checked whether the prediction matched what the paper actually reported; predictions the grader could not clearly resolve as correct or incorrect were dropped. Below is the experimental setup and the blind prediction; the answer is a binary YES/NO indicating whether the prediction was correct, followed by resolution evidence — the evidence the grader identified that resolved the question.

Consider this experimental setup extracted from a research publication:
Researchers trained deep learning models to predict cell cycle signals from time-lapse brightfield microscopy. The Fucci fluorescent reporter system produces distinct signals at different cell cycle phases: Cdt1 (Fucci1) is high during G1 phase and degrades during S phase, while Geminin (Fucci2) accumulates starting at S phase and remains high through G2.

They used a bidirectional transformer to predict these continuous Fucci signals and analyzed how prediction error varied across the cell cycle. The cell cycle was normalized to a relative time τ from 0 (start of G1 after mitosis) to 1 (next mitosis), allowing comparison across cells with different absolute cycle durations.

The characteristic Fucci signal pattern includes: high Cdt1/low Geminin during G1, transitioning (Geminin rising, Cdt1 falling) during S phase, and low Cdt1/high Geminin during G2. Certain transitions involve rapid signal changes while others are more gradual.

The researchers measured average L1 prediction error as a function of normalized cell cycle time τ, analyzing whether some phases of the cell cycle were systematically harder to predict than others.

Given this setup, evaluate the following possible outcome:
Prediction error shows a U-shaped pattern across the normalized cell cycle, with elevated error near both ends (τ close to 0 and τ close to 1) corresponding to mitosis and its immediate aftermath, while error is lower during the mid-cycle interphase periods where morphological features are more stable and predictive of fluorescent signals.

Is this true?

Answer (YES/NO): NO